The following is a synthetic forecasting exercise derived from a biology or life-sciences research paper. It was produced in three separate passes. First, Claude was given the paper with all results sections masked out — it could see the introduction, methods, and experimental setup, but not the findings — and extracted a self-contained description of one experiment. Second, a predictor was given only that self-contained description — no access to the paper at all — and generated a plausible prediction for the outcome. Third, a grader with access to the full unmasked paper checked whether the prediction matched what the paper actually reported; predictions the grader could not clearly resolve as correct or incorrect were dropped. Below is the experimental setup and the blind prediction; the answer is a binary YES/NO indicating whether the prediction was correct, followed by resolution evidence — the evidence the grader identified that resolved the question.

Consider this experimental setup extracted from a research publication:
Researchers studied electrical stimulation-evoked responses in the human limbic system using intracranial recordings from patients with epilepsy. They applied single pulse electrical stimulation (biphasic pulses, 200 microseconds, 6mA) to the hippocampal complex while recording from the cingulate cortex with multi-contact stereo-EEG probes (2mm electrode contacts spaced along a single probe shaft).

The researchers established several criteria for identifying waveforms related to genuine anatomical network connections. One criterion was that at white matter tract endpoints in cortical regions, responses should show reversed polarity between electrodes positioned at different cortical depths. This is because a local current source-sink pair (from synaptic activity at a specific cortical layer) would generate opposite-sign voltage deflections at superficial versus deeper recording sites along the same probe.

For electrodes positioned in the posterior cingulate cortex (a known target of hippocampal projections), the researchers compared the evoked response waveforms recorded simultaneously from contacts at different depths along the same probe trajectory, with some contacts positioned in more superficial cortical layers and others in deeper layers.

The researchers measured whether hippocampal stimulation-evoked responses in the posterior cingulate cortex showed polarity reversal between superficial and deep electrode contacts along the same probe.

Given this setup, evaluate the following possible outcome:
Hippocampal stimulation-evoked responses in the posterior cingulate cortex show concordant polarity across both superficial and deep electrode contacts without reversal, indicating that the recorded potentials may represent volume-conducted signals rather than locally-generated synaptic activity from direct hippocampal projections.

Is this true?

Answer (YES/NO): NO